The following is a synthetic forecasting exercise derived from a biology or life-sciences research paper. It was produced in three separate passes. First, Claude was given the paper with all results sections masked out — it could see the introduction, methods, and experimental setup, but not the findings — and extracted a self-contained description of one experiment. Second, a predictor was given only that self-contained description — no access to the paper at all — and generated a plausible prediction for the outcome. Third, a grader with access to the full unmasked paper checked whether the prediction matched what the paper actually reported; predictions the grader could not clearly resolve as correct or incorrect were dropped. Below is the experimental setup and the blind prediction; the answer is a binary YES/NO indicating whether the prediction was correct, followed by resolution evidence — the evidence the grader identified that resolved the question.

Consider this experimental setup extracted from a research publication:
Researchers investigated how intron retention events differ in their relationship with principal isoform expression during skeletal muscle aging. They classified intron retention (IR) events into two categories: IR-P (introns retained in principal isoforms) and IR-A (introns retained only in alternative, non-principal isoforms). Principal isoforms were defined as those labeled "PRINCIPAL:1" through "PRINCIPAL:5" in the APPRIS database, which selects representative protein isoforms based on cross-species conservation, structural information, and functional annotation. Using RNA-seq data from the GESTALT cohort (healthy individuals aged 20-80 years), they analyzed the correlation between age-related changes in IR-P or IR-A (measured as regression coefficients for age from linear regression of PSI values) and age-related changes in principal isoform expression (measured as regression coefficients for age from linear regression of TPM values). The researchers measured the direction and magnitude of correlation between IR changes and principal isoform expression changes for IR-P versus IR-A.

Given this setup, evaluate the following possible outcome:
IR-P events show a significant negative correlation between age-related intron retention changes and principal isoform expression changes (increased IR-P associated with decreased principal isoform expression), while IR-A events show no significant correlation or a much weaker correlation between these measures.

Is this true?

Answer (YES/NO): NO